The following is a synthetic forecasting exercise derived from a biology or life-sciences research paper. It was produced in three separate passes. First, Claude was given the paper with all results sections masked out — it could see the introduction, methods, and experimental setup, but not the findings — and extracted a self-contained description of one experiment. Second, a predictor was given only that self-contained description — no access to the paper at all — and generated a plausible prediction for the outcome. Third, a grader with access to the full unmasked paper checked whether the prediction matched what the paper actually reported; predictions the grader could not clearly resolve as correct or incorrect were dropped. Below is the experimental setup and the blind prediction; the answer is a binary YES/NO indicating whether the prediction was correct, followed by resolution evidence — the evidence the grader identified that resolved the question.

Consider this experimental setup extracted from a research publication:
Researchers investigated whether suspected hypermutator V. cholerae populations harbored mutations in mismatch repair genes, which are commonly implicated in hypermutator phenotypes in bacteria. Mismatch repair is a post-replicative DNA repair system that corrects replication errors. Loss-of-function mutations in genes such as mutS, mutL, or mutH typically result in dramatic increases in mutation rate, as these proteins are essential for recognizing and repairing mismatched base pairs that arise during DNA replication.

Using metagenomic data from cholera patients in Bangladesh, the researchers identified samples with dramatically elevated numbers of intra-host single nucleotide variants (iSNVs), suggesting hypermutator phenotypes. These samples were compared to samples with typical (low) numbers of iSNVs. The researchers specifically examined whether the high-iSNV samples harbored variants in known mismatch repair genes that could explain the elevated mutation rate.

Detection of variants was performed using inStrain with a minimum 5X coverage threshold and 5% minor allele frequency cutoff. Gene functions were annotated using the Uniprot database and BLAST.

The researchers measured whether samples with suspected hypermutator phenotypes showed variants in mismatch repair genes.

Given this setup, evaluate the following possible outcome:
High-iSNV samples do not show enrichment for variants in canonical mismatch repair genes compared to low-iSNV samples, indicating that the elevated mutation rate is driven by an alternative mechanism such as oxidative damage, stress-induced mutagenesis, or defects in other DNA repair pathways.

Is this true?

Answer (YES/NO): NO